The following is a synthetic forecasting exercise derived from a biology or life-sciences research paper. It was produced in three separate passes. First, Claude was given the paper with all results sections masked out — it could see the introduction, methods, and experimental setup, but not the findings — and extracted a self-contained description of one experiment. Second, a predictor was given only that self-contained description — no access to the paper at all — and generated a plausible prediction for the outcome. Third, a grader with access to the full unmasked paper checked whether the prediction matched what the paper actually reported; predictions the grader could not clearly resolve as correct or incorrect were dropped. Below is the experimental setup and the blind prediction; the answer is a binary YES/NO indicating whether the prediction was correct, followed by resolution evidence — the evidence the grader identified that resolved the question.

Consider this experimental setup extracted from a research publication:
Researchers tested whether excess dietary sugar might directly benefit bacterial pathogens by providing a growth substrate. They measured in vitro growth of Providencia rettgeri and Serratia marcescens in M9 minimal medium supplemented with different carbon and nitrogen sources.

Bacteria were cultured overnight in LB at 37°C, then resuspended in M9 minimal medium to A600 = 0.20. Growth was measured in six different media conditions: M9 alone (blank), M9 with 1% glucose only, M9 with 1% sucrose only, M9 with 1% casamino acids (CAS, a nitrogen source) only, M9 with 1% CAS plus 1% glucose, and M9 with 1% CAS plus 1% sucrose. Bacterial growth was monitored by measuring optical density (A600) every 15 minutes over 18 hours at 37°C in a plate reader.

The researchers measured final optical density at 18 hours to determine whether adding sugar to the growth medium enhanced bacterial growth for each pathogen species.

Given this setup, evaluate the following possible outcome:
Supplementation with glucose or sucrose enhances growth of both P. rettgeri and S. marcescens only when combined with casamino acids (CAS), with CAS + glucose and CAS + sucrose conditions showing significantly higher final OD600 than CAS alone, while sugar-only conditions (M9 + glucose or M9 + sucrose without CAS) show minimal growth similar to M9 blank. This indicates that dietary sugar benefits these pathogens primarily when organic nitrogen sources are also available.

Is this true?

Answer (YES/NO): NO